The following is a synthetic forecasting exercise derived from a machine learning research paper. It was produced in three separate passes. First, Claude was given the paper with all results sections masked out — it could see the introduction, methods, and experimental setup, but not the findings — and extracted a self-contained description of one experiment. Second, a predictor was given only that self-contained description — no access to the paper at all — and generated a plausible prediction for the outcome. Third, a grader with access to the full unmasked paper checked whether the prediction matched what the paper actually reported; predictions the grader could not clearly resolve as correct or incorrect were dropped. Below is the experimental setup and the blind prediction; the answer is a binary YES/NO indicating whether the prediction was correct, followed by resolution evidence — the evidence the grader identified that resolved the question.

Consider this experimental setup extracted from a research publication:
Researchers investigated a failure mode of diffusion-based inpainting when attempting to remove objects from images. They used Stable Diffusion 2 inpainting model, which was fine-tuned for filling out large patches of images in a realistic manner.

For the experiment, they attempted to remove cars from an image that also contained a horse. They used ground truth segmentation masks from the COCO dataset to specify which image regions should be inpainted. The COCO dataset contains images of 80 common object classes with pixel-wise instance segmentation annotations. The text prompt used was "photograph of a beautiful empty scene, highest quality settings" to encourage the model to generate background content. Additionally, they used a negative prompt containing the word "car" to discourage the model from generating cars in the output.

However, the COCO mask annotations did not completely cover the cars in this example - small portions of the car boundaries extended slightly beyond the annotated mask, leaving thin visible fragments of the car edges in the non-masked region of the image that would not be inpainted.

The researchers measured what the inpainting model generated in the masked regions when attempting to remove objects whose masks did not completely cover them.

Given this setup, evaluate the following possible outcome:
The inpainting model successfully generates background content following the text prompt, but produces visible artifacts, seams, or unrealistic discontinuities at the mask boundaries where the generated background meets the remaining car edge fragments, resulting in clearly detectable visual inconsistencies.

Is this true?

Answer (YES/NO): NO